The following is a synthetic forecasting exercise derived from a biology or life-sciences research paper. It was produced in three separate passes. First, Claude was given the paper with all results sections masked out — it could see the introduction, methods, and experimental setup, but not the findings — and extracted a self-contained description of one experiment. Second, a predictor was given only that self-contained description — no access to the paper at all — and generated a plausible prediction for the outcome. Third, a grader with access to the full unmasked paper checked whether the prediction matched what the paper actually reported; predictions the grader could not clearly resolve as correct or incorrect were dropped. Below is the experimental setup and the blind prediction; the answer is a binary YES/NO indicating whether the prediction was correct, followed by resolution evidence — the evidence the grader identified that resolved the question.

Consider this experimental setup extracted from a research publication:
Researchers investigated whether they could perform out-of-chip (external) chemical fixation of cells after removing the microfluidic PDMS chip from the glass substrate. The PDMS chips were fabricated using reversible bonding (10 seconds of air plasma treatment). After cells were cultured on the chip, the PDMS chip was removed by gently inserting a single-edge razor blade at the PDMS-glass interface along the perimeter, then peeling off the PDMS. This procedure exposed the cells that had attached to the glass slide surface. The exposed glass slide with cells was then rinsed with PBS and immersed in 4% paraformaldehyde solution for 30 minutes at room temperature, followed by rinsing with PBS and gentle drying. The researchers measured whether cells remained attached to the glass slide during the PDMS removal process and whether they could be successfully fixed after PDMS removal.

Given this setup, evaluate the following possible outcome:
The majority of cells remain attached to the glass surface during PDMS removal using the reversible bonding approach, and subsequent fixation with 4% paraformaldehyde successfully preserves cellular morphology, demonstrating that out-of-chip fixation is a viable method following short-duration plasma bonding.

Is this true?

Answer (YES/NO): YES